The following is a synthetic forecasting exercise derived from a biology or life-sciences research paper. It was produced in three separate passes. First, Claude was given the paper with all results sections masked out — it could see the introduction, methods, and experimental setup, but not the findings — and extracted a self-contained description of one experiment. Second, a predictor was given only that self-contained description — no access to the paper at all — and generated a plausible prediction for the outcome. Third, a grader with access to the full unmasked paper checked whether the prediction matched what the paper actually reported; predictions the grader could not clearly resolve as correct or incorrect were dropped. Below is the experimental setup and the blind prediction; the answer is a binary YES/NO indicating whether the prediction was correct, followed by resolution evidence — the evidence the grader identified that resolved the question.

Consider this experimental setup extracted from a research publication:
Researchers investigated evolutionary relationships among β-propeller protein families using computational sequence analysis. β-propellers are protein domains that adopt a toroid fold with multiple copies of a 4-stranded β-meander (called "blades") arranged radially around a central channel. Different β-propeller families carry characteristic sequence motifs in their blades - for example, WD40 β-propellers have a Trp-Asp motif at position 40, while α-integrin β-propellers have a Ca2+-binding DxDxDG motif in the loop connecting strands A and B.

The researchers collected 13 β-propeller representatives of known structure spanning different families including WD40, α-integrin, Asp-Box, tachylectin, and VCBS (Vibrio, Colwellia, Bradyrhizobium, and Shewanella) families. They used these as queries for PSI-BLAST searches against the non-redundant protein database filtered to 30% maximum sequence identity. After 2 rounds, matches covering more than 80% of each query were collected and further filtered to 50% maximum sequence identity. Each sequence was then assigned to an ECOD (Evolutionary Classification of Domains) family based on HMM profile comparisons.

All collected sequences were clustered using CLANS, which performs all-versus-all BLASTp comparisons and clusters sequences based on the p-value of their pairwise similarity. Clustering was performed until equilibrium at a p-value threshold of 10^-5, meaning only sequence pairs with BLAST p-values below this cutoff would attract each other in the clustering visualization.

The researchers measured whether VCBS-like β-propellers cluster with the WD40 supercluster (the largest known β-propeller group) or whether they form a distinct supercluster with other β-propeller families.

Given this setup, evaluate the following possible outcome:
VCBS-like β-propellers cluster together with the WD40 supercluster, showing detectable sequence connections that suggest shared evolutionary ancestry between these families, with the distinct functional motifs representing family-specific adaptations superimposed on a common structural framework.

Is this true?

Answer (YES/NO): NO